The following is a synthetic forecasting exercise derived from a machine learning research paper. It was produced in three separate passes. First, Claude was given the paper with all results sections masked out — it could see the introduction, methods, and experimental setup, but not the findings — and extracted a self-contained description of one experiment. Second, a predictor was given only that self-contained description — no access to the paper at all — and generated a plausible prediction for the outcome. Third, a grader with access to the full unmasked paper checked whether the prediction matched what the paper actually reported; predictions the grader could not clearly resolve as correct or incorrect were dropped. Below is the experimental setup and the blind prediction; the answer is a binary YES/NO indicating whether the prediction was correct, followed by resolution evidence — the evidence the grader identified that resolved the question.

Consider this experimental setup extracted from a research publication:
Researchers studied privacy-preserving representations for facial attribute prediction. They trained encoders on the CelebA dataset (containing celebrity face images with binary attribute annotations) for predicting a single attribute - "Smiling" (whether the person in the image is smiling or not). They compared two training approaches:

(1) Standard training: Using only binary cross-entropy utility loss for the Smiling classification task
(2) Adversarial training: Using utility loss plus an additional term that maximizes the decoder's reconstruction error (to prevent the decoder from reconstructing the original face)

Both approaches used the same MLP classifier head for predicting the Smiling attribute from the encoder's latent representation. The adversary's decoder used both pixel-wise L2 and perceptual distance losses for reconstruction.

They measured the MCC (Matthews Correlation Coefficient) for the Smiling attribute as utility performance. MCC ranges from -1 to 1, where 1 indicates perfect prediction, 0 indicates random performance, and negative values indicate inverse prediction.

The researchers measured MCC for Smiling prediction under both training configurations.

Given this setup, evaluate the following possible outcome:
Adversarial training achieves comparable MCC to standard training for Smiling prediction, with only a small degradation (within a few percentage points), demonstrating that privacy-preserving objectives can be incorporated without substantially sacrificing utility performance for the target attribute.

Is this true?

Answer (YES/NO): NO